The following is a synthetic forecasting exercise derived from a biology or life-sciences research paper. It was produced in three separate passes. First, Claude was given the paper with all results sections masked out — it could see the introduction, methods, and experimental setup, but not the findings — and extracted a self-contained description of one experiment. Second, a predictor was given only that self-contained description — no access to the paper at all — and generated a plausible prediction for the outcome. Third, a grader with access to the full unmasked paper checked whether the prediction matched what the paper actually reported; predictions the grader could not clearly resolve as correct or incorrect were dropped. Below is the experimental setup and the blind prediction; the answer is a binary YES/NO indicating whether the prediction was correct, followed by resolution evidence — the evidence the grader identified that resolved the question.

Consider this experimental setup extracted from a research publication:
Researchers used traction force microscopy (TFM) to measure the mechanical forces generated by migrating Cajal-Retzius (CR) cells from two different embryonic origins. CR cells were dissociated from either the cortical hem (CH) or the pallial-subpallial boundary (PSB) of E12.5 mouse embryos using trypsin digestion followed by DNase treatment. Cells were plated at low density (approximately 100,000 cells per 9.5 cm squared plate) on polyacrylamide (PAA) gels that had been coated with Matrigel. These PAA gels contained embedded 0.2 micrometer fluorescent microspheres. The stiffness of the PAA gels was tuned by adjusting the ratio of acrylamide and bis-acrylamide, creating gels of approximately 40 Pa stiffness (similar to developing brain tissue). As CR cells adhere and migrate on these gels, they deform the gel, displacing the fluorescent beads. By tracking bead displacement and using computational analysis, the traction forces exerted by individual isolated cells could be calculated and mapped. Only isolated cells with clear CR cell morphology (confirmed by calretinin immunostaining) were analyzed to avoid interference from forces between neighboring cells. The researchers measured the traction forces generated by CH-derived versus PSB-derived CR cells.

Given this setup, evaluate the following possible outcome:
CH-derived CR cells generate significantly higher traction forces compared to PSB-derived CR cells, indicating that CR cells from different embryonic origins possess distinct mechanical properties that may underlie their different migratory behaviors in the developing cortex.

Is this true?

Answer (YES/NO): YES